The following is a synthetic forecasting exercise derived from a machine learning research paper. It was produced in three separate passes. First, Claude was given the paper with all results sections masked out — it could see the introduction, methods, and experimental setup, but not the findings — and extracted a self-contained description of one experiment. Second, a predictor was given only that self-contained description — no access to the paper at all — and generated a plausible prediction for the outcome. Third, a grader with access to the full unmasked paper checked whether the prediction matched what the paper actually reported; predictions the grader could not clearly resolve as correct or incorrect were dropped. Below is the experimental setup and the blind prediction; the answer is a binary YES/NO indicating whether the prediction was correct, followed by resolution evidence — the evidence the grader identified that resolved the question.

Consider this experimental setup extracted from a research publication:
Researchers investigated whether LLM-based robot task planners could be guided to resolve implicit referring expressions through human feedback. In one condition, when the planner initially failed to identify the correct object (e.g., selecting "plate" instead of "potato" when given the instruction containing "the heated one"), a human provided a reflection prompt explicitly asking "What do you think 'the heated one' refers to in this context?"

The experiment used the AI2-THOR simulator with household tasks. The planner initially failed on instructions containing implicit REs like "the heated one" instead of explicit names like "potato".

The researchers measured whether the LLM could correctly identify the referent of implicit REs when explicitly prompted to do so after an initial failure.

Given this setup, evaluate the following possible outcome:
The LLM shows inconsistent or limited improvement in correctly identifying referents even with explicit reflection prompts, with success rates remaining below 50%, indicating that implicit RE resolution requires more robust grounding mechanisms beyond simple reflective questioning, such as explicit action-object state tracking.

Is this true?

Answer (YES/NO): NO